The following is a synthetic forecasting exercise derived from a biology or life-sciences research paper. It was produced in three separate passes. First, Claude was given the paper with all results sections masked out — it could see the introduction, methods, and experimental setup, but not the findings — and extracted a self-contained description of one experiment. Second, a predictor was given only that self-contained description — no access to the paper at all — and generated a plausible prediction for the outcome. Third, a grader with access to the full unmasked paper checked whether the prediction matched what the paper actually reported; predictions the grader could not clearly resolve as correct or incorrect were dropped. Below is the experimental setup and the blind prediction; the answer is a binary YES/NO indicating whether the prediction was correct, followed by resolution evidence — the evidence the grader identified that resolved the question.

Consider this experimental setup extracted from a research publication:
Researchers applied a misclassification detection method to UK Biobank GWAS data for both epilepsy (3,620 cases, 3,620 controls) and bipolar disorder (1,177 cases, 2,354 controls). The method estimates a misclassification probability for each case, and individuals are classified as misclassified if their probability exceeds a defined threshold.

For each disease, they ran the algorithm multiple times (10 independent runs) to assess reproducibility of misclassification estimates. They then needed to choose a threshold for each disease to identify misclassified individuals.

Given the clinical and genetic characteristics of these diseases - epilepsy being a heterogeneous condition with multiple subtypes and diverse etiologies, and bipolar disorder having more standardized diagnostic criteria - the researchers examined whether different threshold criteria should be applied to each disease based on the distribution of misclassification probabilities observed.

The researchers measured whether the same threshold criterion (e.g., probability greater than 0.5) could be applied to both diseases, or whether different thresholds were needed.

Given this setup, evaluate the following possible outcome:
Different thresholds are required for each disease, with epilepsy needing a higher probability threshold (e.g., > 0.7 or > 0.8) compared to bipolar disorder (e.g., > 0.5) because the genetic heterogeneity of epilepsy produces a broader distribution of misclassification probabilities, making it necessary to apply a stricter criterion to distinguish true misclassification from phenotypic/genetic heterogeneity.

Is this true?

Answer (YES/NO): YES